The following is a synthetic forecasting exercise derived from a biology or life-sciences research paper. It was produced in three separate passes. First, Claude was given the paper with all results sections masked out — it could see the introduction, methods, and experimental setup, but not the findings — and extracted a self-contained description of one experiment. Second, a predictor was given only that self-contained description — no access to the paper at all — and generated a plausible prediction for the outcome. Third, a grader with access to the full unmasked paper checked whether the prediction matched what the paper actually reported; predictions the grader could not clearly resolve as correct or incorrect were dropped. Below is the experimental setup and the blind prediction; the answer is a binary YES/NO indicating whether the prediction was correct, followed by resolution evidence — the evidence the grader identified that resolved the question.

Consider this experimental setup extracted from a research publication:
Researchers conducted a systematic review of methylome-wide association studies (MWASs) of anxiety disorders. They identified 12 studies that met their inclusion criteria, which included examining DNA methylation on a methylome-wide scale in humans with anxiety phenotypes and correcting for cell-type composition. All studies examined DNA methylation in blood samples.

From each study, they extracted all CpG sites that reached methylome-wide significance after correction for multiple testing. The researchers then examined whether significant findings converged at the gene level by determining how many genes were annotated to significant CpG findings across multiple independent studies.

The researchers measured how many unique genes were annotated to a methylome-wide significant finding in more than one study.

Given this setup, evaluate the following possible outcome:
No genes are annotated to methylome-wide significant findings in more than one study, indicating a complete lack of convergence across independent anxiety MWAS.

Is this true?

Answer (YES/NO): NO